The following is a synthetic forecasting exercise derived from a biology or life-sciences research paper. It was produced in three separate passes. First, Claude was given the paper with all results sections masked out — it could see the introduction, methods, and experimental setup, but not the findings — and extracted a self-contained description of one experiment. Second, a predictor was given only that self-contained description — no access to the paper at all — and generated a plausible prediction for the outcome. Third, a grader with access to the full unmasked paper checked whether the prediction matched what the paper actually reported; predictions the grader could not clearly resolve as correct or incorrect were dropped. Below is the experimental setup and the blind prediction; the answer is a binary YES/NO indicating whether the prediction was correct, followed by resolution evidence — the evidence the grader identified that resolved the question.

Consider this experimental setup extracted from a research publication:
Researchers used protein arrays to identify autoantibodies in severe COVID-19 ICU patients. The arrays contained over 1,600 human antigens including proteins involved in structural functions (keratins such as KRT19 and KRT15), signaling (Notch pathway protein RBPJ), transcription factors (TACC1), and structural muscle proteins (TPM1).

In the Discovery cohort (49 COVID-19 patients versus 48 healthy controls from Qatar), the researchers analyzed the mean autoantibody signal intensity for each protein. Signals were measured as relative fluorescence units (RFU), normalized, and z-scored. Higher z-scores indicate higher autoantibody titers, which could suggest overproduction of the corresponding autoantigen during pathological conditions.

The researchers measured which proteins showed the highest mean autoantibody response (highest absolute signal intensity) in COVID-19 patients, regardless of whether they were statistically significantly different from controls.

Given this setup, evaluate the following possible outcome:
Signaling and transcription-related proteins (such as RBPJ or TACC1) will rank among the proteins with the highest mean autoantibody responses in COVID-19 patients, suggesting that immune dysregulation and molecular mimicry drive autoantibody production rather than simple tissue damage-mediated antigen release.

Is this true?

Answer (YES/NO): YES